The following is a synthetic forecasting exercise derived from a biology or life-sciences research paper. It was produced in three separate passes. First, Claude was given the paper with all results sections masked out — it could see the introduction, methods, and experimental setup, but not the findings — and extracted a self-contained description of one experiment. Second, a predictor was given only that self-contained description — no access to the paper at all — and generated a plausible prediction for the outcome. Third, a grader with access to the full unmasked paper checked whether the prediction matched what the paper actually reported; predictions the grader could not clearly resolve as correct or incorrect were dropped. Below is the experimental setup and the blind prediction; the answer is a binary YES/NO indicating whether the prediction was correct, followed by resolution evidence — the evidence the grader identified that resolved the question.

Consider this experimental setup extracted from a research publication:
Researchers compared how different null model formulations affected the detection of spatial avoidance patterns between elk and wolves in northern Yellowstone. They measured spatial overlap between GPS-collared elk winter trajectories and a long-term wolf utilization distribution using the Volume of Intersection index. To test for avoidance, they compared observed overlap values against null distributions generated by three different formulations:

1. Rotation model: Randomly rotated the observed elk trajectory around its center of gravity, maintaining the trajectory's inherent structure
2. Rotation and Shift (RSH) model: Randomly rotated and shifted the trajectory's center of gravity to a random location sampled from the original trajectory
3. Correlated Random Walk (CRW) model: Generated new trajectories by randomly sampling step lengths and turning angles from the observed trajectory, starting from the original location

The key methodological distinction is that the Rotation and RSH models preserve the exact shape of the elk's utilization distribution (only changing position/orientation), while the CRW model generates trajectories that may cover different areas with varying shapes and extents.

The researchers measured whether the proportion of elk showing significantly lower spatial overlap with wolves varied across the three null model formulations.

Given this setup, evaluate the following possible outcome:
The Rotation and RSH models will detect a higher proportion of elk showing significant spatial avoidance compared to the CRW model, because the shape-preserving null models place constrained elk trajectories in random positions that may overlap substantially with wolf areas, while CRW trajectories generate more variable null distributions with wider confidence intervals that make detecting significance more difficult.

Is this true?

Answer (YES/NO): NO